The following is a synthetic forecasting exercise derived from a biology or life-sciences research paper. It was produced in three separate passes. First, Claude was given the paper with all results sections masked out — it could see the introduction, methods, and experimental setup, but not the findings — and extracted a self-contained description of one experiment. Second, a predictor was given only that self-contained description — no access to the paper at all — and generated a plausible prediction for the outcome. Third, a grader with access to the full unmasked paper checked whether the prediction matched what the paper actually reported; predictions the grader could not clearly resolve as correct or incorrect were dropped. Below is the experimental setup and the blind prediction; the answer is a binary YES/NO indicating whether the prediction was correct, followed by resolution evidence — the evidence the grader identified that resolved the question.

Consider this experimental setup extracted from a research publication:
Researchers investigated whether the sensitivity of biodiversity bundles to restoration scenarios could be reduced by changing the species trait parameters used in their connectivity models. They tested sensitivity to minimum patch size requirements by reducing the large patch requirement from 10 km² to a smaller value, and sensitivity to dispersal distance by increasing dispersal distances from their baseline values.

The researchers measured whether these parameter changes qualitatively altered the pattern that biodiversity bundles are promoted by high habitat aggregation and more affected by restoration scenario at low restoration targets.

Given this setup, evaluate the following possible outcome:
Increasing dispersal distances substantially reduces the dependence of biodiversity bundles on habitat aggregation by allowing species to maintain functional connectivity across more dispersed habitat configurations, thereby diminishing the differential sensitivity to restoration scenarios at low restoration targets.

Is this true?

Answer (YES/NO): NO